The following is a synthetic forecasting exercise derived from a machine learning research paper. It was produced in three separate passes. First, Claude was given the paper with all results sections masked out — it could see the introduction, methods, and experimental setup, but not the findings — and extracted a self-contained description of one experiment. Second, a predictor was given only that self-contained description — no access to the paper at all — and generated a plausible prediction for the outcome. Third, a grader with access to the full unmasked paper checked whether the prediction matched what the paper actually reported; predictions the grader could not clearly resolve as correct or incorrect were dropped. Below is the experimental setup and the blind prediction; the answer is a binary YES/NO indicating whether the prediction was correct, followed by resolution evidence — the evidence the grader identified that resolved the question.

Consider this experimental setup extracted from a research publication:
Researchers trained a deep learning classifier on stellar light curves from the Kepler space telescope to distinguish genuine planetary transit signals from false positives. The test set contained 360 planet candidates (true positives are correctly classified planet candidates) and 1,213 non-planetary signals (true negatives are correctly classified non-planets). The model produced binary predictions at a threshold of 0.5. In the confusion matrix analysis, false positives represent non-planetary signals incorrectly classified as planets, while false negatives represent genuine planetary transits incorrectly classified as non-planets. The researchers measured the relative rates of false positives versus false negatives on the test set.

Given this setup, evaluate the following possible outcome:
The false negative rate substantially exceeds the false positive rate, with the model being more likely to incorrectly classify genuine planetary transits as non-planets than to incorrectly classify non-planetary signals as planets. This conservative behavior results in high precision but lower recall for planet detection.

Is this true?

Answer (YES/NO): NO